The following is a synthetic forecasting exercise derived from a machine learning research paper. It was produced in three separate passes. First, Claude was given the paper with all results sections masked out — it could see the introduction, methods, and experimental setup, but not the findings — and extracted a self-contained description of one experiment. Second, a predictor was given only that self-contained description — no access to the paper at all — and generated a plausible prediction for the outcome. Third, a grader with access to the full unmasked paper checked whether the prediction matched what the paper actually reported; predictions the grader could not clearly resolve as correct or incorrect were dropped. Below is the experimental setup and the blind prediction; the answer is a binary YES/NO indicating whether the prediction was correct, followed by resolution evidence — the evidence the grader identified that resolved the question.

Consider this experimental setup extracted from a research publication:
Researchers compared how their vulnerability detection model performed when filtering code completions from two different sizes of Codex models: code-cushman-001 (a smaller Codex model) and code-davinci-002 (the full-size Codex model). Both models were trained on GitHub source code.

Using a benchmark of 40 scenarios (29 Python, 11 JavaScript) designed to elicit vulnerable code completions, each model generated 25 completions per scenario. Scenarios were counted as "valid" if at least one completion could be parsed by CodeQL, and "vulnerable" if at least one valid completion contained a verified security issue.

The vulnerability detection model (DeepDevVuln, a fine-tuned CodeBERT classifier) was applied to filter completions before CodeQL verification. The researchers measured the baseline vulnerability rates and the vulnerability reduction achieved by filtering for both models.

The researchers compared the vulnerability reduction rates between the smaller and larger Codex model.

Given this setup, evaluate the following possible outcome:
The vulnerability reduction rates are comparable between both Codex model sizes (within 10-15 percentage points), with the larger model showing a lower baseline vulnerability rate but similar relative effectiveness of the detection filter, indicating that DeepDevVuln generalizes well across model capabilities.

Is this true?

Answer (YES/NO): YES